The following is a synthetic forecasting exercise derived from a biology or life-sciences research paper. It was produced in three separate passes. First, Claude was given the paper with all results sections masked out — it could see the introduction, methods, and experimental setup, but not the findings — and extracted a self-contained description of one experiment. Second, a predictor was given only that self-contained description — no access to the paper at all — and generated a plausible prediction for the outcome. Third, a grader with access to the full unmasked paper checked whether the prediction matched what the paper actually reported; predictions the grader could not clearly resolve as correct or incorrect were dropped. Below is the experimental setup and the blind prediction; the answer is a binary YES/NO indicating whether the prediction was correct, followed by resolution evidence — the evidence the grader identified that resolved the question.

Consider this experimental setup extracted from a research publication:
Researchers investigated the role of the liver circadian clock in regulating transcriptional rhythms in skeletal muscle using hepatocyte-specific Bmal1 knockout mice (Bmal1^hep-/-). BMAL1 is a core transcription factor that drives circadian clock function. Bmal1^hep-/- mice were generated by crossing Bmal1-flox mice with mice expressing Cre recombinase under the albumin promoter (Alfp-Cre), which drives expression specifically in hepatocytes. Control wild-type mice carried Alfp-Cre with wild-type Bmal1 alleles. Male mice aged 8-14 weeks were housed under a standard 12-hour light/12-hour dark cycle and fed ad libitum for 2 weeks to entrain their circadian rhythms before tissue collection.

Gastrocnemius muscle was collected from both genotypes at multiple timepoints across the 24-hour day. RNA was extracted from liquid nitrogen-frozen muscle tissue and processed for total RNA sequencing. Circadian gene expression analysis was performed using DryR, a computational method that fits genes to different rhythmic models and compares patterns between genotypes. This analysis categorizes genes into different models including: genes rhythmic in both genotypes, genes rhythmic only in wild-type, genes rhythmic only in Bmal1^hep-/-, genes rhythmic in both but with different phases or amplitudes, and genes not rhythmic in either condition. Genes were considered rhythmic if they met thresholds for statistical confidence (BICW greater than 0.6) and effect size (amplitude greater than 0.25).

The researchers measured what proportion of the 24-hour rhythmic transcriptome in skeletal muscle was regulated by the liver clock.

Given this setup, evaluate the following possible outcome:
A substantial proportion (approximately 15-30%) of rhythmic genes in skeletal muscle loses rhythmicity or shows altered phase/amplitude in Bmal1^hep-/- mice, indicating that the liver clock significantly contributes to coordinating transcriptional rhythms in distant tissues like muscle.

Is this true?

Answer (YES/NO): YES